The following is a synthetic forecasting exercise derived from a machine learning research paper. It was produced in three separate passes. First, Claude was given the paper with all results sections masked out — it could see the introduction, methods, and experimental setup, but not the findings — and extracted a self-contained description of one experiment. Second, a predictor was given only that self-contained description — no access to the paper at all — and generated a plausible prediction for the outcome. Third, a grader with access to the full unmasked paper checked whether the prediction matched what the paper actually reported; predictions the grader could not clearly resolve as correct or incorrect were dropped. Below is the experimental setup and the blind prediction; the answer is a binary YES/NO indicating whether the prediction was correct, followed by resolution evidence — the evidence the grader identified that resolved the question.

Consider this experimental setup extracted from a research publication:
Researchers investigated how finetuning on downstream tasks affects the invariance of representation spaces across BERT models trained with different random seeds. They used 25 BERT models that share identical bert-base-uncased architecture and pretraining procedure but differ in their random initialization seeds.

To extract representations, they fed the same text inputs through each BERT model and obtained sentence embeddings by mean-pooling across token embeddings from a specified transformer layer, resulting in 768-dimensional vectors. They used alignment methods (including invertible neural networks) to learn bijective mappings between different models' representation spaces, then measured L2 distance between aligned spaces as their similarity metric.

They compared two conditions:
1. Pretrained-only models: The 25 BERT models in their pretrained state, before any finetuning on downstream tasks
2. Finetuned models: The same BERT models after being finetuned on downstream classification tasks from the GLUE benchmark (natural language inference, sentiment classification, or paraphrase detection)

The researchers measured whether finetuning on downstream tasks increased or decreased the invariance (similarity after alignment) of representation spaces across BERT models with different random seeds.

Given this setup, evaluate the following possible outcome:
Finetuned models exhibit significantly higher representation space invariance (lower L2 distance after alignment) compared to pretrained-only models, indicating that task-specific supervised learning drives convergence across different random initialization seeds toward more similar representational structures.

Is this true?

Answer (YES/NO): NO